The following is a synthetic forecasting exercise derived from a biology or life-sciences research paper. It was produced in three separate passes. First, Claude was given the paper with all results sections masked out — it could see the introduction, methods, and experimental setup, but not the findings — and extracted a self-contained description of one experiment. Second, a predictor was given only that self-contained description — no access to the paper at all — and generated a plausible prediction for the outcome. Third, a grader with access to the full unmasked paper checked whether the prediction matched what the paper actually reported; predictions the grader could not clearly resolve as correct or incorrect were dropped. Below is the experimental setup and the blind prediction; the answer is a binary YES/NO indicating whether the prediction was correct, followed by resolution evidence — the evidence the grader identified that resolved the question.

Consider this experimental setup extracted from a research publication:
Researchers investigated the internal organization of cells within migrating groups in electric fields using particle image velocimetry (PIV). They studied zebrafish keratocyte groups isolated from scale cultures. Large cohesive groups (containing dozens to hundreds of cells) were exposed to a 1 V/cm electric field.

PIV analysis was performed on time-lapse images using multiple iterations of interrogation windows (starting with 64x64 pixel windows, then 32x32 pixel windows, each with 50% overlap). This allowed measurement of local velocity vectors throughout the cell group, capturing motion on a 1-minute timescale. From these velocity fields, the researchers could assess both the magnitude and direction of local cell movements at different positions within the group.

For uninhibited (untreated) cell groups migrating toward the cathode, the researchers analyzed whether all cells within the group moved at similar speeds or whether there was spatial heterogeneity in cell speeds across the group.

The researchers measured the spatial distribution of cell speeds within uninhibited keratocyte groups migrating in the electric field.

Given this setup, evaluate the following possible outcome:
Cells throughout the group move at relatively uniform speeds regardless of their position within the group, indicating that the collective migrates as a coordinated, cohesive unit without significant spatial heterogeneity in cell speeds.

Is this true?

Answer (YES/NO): NO